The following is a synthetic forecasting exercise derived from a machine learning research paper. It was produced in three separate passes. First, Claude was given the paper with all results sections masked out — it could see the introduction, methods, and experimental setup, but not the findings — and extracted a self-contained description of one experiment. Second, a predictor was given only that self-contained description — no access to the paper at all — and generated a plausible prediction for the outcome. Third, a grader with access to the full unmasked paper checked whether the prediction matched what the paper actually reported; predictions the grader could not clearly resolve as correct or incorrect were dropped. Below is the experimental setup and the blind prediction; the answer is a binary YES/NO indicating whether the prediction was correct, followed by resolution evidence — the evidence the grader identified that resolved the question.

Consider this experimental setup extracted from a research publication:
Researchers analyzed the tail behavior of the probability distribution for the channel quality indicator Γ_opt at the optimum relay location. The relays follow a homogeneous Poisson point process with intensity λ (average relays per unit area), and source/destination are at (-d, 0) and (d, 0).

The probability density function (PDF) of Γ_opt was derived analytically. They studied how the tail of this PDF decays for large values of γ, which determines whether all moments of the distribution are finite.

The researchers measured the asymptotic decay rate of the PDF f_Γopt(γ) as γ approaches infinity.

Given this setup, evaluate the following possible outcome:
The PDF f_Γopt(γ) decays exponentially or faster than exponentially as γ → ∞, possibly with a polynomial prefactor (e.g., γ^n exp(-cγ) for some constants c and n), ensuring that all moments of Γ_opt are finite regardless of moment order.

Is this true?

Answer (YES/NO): YES